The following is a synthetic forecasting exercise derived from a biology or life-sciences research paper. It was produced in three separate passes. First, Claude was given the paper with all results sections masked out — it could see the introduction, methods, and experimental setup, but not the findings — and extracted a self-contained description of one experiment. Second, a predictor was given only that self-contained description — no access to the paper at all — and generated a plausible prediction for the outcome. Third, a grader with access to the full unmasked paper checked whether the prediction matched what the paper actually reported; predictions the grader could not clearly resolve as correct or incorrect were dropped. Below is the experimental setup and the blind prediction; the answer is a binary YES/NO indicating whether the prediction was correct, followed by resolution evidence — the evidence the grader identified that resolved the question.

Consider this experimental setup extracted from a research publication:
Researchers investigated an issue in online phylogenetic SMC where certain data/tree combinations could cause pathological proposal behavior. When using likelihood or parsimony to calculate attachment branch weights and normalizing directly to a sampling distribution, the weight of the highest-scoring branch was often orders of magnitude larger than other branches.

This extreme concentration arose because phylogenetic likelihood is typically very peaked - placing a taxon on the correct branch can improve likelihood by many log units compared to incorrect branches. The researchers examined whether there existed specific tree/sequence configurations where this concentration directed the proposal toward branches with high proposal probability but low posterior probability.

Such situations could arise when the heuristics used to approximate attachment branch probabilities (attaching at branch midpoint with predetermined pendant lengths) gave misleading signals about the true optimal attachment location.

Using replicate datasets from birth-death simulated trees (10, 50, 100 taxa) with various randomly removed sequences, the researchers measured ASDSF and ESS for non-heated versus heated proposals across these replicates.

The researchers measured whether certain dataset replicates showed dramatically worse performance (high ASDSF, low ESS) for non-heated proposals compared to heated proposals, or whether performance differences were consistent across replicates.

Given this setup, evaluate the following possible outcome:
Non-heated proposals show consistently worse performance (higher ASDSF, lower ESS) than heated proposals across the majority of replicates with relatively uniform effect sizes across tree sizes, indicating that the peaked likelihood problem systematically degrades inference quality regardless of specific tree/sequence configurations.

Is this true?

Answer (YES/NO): NO